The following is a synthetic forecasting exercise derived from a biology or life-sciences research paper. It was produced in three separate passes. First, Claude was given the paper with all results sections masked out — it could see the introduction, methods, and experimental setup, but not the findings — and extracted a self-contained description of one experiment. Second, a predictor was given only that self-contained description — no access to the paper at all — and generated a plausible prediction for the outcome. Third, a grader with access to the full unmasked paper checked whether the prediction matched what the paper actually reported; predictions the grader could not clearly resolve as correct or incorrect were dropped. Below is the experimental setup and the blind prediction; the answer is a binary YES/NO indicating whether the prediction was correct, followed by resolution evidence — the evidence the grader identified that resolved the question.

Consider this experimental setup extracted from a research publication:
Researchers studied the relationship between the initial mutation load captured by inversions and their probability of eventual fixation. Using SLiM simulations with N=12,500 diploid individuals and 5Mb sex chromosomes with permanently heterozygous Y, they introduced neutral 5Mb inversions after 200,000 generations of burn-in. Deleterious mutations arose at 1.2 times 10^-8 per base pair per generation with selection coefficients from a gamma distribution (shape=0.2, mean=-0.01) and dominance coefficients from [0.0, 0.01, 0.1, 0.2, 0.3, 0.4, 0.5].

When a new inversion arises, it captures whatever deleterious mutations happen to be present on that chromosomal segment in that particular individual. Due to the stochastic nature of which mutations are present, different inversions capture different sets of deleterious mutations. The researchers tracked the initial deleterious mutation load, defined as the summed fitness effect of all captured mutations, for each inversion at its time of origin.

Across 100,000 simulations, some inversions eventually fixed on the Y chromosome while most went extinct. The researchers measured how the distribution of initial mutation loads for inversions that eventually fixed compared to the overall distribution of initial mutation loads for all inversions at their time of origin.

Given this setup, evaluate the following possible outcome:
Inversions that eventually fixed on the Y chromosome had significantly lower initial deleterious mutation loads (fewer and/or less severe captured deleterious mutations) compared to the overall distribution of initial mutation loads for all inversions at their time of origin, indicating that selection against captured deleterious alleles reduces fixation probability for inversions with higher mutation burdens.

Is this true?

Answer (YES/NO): YES